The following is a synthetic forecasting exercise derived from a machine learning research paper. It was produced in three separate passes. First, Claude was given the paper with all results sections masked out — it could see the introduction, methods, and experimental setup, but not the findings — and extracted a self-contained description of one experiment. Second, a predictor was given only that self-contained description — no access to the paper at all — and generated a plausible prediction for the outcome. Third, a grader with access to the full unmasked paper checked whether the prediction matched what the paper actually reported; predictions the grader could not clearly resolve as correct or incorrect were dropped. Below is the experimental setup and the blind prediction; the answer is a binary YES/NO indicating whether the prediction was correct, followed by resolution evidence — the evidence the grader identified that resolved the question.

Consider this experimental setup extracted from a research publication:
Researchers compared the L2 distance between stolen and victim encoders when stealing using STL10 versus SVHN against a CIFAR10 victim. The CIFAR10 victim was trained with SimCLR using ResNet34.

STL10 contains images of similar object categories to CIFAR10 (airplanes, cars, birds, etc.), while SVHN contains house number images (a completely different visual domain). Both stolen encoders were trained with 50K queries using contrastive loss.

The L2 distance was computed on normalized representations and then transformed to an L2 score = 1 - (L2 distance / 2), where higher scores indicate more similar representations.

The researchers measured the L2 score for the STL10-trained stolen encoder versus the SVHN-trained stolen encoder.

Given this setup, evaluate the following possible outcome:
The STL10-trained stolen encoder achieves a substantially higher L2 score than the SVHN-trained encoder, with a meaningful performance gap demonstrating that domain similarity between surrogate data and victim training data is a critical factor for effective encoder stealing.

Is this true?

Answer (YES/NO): YES